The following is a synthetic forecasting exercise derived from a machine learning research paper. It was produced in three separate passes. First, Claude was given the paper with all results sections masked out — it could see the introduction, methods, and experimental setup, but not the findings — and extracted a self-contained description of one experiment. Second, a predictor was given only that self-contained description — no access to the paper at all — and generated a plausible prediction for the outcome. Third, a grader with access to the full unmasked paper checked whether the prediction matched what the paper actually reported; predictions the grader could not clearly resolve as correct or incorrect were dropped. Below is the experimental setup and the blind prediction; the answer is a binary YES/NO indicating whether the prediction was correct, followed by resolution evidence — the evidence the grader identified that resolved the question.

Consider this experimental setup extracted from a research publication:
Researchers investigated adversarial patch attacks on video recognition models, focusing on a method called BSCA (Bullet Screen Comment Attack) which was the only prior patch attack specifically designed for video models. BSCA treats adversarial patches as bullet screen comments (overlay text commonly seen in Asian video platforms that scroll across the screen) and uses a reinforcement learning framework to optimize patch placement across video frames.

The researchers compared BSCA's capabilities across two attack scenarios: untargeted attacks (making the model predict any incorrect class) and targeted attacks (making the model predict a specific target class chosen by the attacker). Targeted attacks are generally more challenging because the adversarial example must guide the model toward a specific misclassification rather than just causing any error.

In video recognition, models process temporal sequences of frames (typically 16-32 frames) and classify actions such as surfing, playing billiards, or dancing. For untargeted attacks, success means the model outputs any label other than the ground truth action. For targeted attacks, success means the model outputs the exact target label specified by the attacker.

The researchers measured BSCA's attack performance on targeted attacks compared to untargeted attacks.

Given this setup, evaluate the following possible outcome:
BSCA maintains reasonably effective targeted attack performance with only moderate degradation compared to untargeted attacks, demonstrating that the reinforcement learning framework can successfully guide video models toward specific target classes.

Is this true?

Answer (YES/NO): NO